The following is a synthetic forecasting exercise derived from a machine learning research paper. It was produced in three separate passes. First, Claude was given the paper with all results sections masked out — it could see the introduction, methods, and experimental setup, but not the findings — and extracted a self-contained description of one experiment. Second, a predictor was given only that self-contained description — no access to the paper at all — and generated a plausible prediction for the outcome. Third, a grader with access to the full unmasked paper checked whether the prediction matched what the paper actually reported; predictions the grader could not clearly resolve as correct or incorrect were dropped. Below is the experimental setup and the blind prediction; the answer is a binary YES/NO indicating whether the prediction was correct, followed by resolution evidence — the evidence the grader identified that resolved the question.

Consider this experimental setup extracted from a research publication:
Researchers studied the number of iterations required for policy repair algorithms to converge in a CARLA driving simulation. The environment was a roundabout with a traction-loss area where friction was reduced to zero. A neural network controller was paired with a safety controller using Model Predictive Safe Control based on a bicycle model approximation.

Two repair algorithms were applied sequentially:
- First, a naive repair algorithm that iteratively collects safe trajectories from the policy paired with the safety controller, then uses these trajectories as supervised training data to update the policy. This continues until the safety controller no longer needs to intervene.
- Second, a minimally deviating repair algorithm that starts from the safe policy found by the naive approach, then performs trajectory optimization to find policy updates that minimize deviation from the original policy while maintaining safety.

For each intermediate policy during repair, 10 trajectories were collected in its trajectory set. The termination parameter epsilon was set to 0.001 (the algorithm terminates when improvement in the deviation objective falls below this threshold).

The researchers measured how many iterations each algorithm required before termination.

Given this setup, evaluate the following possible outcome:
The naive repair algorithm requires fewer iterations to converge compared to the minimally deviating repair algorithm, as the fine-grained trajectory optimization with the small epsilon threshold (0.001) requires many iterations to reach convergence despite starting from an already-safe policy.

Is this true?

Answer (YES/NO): YES